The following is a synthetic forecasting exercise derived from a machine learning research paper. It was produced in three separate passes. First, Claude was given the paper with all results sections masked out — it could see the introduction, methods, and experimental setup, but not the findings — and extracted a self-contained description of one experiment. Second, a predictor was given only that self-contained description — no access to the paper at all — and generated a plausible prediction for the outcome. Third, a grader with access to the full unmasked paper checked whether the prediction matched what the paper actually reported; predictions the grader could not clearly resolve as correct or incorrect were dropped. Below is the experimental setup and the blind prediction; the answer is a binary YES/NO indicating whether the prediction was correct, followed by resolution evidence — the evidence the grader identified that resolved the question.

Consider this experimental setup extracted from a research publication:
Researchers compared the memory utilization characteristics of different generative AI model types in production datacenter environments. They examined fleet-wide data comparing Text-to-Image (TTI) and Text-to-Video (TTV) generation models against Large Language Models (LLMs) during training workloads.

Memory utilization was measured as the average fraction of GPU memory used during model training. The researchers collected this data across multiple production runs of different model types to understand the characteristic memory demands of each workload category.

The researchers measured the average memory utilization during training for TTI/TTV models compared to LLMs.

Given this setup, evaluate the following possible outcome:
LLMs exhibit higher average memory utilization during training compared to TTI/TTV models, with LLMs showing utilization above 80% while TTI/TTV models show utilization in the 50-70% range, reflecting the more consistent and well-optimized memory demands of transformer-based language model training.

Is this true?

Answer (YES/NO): NO